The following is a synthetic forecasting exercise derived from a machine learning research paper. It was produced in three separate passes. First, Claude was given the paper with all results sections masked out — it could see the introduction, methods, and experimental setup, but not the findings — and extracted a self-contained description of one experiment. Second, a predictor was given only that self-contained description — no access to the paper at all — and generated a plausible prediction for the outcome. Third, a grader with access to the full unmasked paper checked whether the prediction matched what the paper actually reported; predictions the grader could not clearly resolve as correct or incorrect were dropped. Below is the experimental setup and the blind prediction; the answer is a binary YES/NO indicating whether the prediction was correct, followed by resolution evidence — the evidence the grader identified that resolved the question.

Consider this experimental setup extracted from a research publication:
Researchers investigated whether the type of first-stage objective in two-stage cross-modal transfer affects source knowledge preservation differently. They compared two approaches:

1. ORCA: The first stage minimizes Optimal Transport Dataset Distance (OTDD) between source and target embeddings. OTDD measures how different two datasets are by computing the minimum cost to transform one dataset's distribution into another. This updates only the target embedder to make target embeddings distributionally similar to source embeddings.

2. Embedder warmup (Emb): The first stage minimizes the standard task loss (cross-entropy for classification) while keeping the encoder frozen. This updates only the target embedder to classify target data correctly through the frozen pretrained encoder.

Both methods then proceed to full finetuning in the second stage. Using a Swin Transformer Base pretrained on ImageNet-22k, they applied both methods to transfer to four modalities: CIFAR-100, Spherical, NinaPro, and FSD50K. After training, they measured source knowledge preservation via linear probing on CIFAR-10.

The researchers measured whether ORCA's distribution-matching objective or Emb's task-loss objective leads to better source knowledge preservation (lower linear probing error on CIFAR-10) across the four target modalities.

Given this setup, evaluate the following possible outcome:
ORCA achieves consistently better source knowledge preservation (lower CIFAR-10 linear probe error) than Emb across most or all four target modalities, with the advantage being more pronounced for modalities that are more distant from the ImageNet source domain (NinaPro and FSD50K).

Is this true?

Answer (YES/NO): NO